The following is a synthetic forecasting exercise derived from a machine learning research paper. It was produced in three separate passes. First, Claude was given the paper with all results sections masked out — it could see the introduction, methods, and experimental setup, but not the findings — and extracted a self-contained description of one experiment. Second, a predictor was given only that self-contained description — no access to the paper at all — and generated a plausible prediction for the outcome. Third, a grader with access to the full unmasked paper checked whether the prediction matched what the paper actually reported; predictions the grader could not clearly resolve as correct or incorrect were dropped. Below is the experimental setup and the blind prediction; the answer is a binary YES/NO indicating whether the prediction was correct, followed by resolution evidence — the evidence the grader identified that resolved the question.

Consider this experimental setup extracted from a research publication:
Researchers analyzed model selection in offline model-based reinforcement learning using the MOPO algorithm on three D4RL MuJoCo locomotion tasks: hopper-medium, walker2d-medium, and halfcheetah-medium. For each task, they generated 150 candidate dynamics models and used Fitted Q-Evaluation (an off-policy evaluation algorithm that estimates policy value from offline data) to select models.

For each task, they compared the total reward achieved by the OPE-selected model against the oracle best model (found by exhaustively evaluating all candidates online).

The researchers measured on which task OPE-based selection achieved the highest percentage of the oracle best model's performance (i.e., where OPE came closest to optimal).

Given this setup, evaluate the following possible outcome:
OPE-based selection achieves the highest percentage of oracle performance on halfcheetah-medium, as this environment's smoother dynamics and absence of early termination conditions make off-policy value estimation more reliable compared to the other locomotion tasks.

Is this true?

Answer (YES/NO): NO